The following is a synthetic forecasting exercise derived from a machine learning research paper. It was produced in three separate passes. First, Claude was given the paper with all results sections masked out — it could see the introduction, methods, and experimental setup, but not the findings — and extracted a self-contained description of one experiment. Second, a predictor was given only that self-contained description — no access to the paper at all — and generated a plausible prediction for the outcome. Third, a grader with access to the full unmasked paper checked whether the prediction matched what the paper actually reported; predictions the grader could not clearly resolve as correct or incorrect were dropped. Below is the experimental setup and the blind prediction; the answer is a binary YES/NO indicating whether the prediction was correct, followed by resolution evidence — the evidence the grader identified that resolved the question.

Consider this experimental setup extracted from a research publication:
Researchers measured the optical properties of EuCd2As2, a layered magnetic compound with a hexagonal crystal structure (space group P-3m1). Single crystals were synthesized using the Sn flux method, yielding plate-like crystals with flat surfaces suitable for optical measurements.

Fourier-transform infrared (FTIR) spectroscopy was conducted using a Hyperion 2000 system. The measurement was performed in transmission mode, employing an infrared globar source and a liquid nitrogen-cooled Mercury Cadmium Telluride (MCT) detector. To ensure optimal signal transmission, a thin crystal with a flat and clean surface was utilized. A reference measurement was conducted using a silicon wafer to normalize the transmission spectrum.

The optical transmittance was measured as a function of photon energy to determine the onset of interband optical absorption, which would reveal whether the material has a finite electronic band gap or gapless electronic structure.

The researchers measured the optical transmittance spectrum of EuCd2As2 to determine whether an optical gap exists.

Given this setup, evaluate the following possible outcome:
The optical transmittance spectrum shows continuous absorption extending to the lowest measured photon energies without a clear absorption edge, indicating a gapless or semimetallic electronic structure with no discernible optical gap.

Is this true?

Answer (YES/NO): NO